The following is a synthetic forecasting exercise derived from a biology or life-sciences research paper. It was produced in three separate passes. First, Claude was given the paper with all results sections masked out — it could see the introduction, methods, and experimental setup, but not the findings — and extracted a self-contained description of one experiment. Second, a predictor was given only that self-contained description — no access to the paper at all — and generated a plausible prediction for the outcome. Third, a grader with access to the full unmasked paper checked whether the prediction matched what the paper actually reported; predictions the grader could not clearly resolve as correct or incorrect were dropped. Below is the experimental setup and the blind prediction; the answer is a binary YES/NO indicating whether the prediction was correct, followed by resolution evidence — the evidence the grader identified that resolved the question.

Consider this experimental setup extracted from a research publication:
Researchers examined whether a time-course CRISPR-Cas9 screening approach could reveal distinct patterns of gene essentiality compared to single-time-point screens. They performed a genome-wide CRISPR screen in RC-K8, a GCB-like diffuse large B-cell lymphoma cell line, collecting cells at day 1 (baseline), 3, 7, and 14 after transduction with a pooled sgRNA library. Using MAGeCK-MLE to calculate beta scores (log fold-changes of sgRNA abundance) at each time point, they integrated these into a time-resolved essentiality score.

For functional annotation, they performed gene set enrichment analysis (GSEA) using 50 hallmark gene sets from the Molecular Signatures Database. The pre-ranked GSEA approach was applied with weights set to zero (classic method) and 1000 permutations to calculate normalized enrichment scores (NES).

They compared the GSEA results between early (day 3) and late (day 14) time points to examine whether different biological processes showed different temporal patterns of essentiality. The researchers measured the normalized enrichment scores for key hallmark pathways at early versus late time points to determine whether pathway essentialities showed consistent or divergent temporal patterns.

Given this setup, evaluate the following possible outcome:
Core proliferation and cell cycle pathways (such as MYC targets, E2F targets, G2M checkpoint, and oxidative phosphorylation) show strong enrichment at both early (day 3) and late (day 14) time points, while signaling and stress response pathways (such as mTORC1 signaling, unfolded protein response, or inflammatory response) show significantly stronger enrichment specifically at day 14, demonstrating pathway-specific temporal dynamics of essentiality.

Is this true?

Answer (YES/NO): NO